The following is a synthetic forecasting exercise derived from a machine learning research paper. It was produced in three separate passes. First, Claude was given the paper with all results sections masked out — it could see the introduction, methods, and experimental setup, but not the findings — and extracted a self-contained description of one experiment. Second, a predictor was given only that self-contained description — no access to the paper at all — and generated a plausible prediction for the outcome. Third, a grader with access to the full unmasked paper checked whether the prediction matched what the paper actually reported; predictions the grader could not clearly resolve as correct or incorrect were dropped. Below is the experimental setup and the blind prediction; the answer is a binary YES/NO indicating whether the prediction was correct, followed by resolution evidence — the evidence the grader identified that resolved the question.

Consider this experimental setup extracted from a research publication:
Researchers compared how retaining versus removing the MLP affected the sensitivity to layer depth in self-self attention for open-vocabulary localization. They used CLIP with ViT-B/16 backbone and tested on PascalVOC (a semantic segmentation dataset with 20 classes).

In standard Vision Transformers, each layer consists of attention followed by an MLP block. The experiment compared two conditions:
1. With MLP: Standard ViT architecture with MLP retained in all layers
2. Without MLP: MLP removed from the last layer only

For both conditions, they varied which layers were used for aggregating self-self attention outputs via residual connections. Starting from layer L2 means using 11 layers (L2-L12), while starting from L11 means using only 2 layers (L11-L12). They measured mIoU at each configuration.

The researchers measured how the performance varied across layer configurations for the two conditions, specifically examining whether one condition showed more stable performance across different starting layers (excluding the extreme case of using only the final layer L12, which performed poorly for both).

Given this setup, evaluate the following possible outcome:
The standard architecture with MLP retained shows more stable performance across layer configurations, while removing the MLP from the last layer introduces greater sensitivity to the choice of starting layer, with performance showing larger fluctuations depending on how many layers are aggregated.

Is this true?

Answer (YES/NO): NO